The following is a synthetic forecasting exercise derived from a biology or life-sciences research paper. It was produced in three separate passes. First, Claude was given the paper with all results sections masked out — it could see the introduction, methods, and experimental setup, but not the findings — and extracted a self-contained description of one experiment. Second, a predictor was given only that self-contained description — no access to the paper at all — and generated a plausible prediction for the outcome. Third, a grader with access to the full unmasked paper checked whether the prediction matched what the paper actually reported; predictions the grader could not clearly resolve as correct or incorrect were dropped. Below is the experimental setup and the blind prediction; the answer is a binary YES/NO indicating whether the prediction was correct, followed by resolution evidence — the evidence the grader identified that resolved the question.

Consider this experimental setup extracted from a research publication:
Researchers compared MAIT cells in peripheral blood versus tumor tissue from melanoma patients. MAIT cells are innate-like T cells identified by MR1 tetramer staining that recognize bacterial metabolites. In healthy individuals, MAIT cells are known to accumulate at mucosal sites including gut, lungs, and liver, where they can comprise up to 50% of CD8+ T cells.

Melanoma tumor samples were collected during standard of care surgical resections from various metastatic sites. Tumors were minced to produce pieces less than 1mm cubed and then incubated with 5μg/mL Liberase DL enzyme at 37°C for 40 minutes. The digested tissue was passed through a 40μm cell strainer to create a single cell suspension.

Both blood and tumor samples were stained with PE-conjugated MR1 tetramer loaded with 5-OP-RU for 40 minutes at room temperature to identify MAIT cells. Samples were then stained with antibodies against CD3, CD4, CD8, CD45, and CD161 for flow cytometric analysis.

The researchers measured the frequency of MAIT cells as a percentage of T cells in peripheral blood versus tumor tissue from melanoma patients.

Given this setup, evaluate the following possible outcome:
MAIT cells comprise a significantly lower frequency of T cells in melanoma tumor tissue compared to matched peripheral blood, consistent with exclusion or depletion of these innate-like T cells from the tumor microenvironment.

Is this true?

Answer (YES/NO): YES